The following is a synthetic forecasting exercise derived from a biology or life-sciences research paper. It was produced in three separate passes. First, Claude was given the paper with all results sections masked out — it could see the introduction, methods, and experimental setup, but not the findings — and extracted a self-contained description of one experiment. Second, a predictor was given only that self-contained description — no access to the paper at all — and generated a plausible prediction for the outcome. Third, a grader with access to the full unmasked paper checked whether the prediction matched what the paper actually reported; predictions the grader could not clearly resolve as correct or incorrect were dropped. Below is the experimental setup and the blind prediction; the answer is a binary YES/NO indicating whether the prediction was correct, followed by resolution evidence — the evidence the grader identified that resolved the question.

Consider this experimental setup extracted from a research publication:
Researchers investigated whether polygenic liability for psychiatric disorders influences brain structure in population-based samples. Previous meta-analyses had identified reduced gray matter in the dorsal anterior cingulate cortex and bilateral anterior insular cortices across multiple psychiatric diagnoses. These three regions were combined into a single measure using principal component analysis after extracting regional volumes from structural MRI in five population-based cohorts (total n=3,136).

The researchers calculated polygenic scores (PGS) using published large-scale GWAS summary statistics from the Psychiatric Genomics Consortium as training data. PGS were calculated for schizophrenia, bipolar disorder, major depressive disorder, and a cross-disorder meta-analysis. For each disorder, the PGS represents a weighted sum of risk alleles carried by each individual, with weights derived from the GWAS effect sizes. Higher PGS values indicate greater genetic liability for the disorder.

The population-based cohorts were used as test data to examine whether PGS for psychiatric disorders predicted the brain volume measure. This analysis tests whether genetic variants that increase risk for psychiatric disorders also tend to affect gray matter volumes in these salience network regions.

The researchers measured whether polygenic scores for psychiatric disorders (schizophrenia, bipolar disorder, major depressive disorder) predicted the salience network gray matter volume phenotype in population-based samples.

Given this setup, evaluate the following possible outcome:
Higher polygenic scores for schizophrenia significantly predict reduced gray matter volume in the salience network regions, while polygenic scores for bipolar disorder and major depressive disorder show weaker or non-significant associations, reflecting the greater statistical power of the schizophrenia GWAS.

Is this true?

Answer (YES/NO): NO